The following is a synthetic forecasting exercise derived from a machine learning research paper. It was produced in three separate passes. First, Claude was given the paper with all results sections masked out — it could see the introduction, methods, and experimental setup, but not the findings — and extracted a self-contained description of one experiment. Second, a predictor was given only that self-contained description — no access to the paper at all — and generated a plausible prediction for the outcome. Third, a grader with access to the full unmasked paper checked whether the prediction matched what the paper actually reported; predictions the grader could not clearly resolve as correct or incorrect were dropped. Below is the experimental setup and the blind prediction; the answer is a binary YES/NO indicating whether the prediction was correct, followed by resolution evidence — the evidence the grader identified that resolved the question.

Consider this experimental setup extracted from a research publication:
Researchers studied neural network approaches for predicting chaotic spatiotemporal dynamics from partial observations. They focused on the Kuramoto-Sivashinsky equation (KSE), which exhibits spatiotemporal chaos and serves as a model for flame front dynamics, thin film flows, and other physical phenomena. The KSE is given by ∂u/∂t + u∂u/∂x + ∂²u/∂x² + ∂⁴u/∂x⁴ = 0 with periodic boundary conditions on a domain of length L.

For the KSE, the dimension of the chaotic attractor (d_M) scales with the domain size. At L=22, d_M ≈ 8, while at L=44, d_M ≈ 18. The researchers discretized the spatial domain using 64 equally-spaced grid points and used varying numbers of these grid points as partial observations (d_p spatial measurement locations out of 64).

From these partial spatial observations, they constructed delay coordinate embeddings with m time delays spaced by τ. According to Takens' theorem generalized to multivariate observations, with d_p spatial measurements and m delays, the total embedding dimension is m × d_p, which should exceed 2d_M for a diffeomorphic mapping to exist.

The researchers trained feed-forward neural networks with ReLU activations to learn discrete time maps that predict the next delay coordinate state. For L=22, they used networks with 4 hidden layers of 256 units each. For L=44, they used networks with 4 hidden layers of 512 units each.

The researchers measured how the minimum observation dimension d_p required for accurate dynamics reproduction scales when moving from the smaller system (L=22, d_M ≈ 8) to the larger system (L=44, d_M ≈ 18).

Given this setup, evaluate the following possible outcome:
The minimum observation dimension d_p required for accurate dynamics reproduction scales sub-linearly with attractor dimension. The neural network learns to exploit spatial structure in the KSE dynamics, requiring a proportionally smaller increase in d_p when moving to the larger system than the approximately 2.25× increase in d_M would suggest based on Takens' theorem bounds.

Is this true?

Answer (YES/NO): NO